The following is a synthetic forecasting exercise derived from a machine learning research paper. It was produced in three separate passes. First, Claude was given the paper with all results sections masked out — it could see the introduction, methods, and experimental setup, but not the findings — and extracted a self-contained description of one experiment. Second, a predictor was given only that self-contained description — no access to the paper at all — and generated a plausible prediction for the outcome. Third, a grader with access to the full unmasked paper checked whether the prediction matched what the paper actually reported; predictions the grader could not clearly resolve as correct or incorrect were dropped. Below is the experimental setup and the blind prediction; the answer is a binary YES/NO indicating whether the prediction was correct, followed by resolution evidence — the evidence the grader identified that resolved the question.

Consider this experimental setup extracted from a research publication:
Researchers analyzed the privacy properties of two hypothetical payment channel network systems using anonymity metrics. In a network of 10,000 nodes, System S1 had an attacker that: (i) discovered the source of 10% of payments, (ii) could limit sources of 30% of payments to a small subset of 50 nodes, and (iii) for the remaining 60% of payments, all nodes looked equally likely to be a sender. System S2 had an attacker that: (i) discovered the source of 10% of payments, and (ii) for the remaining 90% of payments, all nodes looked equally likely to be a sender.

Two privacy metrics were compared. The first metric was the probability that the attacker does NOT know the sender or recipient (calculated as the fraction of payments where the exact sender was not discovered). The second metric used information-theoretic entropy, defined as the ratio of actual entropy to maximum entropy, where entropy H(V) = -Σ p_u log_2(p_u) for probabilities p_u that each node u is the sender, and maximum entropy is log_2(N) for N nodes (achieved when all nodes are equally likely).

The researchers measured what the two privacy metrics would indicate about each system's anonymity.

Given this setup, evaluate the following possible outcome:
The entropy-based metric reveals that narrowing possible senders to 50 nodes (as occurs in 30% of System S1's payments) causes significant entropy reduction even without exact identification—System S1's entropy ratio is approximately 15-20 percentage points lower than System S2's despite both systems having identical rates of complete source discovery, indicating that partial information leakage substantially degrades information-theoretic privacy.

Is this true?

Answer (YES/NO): NO